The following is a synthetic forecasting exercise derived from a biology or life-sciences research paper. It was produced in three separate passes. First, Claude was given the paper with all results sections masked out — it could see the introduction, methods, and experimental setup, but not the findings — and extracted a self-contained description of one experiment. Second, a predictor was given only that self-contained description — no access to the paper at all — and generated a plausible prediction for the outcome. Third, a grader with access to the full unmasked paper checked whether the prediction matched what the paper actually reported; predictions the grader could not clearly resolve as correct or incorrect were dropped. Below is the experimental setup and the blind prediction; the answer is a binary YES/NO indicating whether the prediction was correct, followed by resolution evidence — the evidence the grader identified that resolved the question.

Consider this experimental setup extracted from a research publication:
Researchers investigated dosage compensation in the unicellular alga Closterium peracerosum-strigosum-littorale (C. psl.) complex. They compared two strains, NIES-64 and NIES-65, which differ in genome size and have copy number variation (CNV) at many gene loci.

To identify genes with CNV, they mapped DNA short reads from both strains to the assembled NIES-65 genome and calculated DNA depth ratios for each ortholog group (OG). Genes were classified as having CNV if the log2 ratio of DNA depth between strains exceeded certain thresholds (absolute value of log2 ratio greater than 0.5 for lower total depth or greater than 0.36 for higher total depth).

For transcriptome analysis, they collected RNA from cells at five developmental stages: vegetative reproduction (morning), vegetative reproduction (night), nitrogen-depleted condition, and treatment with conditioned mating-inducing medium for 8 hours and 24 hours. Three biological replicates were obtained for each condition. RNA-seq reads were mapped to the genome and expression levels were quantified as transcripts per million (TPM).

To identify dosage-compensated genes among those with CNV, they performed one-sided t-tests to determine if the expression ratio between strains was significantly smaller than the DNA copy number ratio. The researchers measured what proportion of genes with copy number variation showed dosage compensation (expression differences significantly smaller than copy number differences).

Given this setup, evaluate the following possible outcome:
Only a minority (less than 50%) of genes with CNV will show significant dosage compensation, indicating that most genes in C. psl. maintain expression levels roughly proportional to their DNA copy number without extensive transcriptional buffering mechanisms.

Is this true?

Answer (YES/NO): YES